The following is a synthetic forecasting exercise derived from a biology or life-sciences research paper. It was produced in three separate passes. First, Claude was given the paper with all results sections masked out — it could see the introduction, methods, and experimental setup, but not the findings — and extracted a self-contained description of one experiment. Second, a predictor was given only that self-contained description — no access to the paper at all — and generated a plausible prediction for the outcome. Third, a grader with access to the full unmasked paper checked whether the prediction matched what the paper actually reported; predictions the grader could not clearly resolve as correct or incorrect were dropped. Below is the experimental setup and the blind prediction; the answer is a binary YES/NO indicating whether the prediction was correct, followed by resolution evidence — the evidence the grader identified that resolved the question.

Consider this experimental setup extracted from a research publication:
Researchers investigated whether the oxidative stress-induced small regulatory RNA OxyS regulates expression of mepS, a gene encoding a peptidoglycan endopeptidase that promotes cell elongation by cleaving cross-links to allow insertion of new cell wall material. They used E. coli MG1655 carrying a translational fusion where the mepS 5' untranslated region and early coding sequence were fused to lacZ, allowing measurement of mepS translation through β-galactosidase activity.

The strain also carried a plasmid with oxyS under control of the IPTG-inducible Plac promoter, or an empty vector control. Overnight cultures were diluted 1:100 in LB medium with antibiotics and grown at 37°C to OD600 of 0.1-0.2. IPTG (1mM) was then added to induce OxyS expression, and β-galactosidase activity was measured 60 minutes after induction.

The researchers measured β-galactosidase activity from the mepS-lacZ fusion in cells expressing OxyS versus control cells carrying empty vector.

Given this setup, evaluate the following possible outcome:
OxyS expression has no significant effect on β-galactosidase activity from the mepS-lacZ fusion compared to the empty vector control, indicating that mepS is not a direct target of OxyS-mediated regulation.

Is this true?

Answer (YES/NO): NO